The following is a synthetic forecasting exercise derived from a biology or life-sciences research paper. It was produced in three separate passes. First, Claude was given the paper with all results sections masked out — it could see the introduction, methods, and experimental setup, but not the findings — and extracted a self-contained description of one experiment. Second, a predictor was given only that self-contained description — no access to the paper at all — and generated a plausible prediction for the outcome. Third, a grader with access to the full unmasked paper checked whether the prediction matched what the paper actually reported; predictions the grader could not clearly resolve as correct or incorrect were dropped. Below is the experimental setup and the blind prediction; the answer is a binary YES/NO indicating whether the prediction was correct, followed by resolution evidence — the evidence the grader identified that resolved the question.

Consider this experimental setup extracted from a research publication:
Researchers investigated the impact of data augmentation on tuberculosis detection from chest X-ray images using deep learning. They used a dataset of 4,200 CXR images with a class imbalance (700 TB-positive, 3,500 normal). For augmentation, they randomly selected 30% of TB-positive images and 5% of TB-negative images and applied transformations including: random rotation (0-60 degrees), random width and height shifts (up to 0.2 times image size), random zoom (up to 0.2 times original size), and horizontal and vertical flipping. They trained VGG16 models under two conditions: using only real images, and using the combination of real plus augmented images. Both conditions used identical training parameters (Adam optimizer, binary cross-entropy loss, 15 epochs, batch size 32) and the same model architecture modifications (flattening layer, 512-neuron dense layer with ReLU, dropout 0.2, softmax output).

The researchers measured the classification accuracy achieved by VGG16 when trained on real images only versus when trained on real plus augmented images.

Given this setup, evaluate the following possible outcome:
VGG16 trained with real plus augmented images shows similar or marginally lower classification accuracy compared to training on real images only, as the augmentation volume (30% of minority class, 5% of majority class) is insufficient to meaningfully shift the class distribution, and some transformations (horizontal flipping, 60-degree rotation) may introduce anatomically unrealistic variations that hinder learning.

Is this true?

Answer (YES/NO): YES